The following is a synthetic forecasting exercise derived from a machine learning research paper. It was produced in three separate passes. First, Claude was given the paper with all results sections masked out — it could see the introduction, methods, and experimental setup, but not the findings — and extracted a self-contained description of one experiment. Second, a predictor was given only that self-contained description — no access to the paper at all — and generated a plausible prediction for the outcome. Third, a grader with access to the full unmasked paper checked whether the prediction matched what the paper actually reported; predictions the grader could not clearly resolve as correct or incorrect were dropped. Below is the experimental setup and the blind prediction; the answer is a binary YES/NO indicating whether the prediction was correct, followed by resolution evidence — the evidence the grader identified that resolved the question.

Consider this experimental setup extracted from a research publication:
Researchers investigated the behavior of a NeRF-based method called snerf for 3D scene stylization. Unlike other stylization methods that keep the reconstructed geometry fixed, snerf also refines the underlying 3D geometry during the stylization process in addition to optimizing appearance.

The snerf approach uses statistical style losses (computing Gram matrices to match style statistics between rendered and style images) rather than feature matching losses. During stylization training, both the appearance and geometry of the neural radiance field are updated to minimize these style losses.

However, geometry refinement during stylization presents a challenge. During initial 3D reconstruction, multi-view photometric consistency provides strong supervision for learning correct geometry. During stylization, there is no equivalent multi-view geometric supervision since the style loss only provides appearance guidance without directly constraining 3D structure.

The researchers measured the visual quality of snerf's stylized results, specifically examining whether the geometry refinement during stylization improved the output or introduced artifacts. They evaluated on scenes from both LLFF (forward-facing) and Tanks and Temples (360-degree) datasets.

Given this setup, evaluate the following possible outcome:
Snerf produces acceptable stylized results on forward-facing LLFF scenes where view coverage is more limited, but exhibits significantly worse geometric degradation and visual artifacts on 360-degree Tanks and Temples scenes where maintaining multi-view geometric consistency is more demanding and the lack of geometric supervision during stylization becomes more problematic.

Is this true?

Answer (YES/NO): NO